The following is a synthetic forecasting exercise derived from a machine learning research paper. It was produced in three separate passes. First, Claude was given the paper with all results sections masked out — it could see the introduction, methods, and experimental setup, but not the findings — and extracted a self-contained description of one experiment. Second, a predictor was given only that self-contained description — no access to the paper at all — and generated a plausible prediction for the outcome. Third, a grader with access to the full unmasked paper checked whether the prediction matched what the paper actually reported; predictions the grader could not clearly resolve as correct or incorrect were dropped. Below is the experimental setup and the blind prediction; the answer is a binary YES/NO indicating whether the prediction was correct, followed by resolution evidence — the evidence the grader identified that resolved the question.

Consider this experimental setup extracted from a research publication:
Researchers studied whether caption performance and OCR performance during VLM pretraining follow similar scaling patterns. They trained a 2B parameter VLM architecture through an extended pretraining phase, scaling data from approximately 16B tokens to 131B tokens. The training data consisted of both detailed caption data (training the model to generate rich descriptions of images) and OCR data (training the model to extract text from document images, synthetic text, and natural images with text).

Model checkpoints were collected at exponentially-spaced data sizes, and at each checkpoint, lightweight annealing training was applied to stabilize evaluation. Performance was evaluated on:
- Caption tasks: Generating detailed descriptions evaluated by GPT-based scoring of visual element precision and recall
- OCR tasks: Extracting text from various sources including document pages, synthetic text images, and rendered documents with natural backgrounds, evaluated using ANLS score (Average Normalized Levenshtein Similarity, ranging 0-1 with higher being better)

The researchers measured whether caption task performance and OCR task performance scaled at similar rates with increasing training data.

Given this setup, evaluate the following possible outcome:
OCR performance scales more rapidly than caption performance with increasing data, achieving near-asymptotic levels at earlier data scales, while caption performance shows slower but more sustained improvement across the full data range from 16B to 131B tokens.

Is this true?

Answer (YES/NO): NO